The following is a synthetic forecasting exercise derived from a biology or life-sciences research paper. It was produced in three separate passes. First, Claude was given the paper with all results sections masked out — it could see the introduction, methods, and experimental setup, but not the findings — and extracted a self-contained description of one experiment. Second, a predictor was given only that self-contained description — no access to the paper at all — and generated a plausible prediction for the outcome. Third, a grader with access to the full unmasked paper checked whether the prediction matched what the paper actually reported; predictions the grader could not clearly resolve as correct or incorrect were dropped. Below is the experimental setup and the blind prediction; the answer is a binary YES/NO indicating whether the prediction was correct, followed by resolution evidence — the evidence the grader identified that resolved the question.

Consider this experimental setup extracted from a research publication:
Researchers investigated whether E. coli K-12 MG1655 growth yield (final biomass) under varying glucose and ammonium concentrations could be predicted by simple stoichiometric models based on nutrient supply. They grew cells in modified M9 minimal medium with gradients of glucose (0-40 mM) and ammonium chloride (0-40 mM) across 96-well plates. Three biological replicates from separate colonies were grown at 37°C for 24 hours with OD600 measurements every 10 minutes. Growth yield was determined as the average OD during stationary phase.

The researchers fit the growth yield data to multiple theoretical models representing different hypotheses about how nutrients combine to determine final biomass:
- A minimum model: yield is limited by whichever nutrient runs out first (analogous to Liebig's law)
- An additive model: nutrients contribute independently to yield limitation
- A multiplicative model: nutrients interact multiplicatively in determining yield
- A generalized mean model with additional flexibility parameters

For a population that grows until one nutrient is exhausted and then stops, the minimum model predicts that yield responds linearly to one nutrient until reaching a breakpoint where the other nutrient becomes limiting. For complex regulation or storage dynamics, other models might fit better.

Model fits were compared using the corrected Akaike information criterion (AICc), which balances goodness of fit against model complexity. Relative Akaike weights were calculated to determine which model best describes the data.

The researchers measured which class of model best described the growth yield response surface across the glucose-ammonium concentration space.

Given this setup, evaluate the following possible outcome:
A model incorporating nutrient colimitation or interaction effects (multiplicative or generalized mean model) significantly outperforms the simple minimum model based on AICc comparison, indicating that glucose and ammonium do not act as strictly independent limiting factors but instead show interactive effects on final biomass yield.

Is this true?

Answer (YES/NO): NO